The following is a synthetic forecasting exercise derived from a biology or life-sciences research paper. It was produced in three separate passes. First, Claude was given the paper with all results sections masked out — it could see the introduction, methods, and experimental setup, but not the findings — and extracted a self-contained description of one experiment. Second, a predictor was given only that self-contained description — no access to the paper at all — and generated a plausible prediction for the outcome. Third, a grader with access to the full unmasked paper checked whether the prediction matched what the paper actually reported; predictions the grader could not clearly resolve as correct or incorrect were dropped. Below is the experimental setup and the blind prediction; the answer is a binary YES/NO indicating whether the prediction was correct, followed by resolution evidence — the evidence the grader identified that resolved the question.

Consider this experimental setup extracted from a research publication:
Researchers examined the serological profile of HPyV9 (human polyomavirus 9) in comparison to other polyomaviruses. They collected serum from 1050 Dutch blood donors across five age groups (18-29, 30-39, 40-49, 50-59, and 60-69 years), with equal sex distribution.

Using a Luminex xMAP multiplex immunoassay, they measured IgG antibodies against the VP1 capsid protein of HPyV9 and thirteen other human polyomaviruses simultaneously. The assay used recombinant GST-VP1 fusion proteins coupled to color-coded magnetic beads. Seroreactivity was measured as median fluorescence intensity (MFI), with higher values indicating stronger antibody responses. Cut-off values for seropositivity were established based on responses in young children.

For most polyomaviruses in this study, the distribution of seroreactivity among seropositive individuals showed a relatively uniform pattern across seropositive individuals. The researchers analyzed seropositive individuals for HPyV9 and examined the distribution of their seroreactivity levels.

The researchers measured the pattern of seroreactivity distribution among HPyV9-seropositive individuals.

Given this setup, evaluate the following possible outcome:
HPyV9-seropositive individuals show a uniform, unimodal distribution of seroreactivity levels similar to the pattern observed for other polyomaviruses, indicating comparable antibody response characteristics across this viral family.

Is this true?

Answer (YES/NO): NO